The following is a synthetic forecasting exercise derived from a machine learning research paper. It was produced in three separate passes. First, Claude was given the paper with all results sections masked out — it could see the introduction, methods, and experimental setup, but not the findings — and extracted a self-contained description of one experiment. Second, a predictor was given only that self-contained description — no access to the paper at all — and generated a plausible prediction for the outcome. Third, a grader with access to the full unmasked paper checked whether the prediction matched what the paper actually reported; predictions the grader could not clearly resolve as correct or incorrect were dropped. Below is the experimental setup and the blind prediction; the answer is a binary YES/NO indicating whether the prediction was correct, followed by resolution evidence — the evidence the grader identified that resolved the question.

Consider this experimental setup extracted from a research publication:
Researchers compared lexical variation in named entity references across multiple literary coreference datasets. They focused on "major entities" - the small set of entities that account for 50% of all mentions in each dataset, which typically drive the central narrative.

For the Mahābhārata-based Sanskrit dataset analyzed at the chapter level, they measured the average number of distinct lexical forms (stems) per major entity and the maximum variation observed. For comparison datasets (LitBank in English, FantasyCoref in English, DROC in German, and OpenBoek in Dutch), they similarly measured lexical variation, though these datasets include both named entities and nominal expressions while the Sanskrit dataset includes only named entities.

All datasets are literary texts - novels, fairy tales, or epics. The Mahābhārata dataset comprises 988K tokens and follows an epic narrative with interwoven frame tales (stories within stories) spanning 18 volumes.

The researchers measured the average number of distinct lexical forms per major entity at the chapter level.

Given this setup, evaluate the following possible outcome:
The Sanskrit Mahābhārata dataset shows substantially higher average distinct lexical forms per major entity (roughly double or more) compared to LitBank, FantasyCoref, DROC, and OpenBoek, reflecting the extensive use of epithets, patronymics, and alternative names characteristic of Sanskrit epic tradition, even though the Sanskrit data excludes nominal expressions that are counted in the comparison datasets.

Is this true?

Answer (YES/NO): NO